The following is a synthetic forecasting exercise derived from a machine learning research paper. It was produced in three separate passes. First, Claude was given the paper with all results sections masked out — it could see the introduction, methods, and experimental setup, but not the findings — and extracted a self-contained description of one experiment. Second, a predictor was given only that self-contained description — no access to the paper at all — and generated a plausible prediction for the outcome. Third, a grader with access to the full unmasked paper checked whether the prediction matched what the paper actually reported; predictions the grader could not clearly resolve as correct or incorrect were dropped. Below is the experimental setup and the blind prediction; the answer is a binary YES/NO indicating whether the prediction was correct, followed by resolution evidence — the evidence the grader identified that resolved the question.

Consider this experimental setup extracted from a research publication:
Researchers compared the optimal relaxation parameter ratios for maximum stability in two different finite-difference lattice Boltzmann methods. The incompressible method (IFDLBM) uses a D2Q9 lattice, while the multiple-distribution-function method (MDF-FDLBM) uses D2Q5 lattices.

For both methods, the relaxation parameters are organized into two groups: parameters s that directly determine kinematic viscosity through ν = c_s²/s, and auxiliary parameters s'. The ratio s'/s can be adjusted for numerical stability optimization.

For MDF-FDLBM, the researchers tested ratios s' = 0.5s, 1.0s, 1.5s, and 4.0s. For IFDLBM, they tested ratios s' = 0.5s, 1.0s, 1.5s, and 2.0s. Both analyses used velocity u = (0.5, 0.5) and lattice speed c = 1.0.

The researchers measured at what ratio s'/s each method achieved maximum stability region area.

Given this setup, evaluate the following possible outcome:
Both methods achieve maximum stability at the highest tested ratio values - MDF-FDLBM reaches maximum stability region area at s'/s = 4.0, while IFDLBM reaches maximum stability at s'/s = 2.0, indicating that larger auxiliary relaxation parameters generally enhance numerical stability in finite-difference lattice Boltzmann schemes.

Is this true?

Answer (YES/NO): NO